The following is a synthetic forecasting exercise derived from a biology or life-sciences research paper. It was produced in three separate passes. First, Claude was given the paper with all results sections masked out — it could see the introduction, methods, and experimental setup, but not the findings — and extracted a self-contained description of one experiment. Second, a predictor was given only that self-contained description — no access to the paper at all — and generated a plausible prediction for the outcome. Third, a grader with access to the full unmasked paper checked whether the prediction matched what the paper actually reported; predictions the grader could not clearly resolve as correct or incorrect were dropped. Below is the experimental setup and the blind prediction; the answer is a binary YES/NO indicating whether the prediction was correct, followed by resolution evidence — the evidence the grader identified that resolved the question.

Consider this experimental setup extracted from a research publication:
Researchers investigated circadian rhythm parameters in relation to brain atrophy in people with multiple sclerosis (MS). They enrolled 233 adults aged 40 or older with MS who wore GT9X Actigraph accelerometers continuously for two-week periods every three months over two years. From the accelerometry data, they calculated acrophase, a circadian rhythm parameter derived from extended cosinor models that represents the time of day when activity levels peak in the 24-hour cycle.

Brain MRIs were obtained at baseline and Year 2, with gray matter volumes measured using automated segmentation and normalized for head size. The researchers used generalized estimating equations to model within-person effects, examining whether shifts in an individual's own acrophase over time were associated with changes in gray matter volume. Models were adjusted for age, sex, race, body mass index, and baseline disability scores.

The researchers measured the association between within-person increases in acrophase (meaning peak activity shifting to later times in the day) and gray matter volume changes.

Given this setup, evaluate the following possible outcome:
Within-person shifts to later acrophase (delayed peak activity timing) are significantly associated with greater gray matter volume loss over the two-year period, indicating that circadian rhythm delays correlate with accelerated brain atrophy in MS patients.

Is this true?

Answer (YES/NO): YES